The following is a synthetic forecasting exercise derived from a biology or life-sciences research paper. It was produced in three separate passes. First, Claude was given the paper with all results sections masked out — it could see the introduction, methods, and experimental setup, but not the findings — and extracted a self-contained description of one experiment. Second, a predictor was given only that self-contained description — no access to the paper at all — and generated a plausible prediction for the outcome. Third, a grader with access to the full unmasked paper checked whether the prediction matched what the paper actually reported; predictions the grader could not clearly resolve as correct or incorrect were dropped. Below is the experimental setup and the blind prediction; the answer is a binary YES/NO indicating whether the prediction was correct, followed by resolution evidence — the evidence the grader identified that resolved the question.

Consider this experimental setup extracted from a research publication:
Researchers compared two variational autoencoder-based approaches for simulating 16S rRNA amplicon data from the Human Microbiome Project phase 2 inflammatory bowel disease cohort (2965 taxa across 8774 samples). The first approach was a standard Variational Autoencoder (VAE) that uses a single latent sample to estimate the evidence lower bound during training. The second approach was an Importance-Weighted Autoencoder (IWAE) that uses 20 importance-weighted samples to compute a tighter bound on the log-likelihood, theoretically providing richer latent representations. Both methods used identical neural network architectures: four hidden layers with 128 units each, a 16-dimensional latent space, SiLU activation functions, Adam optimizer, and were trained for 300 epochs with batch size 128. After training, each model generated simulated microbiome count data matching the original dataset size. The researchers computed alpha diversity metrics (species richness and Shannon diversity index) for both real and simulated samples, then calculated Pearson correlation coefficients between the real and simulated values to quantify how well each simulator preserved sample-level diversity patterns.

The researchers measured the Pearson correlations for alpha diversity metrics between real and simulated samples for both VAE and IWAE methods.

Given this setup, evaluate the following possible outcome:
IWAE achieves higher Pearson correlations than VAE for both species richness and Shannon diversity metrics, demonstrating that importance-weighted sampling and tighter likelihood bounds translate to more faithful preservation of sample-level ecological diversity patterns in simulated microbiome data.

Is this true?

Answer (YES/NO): NO